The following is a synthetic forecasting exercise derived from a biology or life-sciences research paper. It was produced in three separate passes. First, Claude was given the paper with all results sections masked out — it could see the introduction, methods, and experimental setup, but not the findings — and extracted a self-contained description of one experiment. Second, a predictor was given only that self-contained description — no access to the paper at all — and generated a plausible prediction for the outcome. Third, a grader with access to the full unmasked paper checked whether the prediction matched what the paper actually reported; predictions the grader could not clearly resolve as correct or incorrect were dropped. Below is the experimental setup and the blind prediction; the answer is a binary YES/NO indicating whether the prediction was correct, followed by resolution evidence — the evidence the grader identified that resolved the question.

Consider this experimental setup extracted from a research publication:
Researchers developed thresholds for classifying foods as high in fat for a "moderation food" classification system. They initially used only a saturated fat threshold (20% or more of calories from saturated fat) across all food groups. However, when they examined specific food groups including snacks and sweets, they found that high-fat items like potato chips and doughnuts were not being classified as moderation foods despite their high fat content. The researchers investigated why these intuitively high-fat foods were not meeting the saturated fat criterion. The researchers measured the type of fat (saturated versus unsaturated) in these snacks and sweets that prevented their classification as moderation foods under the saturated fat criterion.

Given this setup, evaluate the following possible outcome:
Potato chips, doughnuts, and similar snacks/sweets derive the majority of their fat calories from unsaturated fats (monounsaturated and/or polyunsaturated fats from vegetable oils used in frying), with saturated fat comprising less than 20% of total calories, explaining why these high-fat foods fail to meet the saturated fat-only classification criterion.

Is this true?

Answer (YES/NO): YES